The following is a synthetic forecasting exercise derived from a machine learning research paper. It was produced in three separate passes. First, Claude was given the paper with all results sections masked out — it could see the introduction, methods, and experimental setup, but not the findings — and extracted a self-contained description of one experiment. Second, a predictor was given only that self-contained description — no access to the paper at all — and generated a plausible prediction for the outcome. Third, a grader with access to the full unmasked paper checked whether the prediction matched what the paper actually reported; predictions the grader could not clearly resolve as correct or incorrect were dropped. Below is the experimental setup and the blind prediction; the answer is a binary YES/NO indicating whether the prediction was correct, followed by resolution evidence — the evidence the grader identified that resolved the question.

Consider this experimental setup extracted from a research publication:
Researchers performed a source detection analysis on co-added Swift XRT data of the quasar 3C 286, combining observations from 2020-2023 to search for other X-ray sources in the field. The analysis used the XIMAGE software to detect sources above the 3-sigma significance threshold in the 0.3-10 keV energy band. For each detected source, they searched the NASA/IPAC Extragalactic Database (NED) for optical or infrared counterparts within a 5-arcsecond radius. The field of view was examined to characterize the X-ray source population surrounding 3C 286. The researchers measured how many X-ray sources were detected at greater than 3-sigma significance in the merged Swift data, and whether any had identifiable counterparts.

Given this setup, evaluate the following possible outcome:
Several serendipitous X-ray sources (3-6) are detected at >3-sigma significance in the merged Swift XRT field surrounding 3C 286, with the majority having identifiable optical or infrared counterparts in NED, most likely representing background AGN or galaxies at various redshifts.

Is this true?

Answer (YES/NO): YES